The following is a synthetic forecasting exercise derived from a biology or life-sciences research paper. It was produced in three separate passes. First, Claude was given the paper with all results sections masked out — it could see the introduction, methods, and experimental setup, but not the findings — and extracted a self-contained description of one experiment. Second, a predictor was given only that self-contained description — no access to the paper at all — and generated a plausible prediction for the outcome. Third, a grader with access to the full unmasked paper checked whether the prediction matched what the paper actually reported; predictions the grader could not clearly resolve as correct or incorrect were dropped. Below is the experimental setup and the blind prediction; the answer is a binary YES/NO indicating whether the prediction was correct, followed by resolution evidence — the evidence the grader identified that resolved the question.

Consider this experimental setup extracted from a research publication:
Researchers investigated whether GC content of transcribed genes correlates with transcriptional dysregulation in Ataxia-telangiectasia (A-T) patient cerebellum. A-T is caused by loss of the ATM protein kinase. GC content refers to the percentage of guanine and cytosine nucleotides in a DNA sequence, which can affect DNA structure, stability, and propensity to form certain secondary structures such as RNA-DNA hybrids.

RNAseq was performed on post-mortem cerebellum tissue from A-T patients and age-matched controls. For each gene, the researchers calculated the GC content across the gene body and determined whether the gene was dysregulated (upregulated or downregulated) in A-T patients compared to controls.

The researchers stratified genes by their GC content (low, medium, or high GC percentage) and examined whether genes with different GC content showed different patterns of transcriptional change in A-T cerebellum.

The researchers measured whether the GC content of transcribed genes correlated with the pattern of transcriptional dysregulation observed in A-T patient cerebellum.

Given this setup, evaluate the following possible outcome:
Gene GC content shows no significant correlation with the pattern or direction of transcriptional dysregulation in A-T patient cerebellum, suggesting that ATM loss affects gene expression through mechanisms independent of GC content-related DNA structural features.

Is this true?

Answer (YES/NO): NO